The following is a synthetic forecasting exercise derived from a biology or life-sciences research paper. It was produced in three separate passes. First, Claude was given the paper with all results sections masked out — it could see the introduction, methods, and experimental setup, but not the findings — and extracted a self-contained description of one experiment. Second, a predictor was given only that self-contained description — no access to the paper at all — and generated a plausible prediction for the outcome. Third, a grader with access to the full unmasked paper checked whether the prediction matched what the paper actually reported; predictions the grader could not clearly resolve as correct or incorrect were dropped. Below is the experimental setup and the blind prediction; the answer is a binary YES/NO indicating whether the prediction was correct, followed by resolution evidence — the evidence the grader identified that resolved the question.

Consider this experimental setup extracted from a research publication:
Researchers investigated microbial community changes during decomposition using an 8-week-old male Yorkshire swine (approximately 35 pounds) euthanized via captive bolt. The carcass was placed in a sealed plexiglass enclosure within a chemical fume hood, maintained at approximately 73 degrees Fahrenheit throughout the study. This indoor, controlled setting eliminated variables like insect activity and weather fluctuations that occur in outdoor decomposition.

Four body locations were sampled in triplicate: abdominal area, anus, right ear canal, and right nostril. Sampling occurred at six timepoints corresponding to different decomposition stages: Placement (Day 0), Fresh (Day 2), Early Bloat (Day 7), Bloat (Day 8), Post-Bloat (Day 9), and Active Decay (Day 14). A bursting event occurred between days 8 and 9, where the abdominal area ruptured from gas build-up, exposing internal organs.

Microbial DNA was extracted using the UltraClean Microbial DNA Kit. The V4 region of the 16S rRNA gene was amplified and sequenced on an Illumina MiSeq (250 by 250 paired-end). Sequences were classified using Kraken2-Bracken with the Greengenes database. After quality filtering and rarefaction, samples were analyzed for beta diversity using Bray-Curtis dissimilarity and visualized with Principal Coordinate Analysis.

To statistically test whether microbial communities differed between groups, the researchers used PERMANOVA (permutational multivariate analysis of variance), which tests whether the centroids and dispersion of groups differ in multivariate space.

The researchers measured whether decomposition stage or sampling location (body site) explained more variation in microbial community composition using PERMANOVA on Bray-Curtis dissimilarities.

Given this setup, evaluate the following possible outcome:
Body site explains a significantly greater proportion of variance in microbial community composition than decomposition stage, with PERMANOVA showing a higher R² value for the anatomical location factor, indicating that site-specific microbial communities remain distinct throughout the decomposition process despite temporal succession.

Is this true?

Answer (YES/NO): NO